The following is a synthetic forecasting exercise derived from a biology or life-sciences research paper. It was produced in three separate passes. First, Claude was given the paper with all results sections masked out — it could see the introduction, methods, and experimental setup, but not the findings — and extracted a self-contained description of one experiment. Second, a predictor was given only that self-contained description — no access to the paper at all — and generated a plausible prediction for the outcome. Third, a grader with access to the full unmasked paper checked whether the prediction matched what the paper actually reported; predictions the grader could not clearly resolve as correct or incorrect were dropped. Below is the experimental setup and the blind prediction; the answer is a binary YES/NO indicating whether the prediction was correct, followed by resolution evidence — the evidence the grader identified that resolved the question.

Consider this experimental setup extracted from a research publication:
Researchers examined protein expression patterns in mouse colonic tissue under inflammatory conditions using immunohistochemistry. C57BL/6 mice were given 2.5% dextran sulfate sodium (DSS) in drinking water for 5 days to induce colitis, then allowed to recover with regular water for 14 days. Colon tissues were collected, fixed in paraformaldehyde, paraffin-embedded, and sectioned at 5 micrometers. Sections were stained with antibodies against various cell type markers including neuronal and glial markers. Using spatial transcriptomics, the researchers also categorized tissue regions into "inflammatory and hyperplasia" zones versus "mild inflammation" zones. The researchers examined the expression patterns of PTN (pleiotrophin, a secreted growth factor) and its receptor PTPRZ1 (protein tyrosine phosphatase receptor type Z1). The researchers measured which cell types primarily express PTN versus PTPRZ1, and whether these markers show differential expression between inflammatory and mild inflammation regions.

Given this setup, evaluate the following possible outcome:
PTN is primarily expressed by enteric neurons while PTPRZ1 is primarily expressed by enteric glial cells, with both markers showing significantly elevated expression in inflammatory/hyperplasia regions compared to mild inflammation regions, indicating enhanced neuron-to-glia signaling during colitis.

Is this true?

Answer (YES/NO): NO